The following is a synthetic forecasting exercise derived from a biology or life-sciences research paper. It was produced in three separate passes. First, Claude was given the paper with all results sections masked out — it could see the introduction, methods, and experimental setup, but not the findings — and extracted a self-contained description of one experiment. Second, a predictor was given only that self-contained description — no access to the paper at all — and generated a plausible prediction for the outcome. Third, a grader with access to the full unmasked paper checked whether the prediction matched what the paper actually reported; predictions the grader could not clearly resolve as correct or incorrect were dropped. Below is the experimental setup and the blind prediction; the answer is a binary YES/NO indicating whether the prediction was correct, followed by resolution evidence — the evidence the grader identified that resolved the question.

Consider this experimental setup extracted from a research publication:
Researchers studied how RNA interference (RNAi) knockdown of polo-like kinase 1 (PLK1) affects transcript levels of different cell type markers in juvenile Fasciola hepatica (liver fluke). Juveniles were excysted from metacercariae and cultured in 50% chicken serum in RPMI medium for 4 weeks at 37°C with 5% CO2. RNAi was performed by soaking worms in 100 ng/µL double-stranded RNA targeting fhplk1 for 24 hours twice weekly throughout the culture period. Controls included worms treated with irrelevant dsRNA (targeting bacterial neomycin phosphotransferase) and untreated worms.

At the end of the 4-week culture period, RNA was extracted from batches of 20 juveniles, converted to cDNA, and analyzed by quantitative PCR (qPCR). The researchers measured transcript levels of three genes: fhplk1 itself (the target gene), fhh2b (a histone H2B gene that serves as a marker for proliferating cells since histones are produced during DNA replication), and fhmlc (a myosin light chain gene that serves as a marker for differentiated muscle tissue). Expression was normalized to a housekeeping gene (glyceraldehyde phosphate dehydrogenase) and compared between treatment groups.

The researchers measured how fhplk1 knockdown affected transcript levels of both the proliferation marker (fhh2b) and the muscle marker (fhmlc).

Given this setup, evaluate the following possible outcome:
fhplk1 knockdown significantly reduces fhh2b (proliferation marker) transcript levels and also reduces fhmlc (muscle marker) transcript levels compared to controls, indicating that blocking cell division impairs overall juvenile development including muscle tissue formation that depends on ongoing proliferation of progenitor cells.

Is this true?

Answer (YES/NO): NO